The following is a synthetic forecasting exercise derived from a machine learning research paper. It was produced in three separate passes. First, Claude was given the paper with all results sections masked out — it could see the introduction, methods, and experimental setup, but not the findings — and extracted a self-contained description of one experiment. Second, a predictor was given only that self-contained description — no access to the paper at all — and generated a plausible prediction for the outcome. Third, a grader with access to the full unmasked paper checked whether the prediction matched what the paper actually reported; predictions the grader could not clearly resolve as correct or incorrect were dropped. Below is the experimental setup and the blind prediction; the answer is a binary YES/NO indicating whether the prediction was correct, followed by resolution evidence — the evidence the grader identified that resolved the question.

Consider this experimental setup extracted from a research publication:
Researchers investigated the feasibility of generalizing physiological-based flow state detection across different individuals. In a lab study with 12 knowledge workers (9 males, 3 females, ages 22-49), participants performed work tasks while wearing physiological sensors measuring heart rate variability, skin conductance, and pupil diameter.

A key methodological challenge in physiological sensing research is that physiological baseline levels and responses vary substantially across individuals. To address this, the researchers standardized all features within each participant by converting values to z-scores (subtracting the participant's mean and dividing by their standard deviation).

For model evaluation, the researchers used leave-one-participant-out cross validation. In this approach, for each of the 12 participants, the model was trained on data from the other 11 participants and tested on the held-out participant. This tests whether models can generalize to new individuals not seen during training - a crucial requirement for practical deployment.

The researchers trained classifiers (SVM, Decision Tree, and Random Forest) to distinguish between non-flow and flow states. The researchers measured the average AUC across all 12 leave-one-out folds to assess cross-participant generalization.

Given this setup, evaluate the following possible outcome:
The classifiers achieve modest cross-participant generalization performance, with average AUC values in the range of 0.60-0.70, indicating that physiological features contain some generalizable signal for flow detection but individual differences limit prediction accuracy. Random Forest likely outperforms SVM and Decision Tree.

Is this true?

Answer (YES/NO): NO